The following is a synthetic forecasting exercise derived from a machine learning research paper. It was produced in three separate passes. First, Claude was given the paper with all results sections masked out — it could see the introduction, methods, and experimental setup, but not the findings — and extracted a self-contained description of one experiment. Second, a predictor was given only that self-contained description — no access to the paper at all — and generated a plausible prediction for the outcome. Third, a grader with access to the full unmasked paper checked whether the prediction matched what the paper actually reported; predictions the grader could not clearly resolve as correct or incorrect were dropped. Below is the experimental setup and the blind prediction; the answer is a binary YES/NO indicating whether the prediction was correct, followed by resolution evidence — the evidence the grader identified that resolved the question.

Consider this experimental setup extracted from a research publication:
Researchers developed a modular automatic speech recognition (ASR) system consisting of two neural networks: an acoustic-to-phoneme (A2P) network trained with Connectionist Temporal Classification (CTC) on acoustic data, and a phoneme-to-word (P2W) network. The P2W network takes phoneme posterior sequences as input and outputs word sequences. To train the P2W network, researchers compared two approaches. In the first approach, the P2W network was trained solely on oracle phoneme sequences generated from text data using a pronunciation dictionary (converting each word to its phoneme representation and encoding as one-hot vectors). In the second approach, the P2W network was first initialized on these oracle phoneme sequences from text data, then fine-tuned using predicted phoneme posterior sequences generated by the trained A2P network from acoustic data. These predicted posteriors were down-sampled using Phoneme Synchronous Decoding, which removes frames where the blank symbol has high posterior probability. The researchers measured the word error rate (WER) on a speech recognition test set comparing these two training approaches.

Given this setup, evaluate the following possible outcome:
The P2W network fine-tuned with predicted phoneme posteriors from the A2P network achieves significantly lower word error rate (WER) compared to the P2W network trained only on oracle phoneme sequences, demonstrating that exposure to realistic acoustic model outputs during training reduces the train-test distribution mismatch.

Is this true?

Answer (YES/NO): YES